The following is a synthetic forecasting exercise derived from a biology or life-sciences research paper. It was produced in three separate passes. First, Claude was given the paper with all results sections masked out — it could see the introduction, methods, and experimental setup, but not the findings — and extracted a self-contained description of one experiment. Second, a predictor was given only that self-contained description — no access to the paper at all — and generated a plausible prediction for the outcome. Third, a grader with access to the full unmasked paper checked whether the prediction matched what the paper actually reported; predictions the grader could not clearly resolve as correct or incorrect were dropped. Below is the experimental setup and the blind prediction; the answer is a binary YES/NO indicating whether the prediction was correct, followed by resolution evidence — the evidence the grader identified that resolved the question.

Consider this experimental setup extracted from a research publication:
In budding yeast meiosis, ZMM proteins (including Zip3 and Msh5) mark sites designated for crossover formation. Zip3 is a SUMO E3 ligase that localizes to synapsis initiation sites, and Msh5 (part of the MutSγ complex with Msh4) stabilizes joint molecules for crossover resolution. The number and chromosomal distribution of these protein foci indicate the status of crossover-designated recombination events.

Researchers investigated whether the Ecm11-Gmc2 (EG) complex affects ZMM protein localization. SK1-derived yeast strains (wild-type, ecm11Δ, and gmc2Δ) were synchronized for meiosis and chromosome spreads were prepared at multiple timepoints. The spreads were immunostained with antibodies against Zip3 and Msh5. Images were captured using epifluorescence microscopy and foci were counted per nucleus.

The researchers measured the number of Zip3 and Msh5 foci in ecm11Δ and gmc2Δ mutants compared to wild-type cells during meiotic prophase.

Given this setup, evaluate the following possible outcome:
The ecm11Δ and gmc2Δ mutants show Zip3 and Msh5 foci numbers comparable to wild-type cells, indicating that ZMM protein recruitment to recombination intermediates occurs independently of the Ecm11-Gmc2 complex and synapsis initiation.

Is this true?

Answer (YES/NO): YES